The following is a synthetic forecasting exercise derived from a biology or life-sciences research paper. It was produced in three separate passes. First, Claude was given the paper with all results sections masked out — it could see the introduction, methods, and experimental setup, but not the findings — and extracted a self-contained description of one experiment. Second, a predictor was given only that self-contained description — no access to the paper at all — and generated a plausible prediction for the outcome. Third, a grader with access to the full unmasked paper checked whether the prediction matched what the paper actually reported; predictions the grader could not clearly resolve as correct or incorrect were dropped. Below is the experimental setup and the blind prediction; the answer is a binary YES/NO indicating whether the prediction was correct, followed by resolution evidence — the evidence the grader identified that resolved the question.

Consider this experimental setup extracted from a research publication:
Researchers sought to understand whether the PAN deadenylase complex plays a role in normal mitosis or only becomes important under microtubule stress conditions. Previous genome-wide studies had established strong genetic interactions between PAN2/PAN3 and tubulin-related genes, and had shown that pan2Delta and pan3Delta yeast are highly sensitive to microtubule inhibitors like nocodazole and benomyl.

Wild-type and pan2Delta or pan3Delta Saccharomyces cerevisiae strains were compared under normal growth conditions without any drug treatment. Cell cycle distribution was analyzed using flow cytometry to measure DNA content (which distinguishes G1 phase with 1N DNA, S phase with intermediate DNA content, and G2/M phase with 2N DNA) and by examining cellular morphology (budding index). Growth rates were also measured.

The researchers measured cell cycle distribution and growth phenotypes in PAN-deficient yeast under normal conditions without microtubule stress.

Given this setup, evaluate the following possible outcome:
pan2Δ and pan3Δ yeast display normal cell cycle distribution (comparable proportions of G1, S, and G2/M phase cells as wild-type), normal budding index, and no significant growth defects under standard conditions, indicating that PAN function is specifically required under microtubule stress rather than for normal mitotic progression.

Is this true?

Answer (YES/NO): YES